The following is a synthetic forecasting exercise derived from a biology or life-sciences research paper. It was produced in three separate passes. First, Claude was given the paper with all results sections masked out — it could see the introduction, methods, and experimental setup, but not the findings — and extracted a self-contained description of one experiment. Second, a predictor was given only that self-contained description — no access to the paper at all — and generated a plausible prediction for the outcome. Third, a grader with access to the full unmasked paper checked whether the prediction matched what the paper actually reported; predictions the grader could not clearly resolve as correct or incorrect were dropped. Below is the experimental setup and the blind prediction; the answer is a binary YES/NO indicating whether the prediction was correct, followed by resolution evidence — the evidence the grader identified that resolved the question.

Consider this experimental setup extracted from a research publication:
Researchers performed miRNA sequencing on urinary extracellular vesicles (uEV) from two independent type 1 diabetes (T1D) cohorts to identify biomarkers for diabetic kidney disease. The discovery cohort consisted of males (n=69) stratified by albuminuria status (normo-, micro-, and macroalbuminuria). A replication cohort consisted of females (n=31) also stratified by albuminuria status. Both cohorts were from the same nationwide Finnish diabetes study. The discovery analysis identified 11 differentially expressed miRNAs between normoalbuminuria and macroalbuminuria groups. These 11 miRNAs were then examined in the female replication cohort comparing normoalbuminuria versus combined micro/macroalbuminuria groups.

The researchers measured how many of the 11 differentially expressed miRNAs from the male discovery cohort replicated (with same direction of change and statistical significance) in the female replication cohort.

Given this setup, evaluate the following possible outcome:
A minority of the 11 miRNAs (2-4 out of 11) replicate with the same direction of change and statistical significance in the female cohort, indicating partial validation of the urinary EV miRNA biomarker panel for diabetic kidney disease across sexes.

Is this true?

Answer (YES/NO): YES